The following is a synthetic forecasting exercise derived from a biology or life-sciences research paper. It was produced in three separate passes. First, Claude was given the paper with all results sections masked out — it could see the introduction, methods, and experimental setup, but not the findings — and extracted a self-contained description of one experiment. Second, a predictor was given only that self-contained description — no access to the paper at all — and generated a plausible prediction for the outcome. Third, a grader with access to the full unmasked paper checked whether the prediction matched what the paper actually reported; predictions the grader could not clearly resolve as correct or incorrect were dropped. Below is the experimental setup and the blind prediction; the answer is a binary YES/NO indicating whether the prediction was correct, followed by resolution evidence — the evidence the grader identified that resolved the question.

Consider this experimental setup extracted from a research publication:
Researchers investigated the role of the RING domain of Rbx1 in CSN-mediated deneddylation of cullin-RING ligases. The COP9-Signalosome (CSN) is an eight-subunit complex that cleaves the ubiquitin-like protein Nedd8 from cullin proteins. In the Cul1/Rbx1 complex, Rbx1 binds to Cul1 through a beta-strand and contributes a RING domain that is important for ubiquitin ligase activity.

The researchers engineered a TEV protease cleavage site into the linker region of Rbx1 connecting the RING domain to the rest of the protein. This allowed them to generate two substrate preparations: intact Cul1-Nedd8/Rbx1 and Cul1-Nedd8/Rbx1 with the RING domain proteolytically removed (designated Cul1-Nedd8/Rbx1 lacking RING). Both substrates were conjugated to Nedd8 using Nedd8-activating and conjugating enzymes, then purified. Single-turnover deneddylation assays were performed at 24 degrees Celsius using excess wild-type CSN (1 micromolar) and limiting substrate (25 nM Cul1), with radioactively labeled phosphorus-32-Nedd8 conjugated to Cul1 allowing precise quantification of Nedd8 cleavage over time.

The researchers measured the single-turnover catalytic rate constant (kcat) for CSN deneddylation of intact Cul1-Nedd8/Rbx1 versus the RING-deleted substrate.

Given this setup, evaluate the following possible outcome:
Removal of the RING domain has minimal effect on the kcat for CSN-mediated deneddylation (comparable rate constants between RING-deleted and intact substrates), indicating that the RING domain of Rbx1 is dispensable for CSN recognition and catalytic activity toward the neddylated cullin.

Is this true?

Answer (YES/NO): NO